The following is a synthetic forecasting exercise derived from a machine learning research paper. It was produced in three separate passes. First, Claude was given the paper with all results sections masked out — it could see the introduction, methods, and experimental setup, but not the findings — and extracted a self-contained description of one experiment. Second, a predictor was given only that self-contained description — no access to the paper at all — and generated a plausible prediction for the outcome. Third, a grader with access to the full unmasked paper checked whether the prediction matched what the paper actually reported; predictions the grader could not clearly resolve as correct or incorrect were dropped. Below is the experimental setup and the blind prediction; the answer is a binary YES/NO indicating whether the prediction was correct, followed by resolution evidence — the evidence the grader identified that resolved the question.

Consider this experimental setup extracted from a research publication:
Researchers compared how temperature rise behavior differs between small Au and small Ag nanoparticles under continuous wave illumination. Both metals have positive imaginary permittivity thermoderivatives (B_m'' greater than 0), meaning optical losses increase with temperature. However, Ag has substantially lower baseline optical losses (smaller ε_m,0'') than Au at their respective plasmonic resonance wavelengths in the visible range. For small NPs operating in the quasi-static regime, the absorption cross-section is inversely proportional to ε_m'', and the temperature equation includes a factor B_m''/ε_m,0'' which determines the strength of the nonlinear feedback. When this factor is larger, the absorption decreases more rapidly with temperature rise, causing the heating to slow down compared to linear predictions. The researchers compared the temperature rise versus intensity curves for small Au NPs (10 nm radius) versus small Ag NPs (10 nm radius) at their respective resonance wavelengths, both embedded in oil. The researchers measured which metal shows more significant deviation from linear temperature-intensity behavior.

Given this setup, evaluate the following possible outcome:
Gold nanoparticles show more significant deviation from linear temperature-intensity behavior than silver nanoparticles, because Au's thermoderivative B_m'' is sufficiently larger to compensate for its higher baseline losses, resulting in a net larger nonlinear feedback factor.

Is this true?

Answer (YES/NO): NO